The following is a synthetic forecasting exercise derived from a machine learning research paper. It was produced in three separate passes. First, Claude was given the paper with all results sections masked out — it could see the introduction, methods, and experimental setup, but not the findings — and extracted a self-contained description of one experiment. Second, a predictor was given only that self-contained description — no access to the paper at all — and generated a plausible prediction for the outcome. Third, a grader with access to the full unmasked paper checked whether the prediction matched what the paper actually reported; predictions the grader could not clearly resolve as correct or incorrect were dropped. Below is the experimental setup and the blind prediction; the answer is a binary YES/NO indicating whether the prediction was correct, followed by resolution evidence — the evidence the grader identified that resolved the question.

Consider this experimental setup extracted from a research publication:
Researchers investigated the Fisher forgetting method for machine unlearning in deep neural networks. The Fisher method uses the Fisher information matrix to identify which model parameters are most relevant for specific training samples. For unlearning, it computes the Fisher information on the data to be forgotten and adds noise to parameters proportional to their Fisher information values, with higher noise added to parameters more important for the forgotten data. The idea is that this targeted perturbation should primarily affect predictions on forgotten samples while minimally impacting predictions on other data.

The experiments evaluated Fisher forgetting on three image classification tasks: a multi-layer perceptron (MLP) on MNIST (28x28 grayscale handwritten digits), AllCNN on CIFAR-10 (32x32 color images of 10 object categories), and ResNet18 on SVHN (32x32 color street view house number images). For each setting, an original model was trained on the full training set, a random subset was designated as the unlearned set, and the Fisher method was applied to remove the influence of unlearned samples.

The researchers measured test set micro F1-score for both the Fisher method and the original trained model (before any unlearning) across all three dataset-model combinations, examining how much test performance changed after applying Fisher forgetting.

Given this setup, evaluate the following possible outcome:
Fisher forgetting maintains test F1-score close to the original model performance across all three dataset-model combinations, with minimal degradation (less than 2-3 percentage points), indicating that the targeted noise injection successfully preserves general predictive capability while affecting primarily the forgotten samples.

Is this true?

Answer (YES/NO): YES